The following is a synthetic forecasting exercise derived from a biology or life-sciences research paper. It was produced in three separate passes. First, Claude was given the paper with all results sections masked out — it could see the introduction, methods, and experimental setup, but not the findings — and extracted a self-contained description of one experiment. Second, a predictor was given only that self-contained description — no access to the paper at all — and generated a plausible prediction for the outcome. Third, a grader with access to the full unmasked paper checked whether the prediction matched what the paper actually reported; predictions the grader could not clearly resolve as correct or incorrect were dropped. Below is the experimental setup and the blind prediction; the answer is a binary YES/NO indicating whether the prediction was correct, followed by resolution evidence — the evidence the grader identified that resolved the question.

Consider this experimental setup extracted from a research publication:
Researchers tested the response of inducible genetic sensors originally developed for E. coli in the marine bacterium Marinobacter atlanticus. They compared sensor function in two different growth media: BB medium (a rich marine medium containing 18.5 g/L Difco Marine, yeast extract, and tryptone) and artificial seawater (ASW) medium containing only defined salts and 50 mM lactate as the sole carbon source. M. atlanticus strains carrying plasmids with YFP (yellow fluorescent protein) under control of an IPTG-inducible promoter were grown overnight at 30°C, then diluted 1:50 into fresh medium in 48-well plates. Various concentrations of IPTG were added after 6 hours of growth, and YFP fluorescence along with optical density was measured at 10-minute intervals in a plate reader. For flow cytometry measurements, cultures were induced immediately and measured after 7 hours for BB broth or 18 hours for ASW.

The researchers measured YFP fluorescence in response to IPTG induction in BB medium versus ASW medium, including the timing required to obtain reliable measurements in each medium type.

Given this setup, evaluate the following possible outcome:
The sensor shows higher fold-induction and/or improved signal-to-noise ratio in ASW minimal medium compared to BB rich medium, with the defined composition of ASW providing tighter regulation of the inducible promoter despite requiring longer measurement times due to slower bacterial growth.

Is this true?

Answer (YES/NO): NO